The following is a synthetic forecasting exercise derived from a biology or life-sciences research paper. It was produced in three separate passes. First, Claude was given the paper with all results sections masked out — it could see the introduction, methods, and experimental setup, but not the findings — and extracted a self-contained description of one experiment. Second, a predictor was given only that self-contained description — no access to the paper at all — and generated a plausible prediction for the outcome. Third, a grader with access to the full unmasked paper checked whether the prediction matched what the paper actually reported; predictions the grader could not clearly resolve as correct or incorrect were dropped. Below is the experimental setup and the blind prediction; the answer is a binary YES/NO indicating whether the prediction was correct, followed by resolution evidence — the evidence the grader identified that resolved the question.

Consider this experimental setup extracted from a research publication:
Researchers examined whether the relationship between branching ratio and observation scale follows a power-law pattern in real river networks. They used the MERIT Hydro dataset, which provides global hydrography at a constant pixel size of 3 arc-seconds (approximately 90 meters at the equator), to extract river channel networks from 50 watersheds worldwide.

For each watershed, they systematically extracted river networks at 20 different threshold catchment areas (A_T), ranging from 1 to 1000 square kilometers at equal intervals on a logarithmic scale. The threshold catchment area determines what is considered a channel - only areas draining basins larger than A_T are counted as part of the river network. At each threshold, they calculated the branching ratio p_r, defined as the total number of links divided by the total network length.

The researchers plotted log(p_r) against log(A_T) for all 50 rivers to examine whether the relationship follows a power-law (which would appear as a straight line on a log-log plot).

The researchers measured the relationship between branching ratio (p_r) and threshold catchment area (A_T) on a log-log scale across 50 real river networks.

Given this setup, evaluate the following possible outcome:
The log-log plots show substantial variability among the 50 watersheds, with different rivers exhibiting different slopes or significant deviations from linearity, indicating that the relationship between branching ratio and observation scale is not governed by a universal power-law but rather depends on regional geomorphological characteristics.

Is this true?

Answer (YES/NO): NO